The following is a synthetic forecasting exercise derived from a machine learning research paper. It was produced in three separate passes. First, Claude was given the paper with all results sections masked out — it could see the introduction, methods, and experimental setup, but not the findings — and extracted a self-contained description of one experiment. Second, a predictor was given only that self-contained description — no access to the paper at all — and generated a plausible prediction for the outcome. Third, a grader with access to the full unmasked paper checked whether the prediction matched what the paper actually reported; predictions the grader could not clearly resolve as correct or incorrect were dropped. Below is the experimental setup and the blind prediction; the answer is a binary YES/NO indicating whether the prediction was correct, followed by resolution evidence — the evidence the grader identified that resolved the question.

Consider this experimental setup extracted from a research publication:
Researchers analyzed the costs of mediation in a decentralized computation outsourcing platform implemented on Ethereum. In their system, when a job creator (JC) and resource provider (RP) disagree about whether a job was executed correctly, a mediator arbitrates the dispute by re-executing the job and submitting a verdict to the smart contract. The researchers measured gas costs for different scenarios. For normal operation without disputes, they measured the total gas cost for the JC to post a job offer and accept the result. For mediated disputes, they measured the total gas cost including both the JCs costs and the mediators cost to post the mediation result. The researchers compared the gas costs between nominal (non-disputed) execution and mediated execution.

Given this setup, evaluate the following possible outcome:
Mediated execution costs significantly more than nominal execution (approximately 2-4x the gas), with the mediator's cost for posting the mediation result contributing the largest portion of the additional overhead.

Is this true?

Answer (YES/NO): NO